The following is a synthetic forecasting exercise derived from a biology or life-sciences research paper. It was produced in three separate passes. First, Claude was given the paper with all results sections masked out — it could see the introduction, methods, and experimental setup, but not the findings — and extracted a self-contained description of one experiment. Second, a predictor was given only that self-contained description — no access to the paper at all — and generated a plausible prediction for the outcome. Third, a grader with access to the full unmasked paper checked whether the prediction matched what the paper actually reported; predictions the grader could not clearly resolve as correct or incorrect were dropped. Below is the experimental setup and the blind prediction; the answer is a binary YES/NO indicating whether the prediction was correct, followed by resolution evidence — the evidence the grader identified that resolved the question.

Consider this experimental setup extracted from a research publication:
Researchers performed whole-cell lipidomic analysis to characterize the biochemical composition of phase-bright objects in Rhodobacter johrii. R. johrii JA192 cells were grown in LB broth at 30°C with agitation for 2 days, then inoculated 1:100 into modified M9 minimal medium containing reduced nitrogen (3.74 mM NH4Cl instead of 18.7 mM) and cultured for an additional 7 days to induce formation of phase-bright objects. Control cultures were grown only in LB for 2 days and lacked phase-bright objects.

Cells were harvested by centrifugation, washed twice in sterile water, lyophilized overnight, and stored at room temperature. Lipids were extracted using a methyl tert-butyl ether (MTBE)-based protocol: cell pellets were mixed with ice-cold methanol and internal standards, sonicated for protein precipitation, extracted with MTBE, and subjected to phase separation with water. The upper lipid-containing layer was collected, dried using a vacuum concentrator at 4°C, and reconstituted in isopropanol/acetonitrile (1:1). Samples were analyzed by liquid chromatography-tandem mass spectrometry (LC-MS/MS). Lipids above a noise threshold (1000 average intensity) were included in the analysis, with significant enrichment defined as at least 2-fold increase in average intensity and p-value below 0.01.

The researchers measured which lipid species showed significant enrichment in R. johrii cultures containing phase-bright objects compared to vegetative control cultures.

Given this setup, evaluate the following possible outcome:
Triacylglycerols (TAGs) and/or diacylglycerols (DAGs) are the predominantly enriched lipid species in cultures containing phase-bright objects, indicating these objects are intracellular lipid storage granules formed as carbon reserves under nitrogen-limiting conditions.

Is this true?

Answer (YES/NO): YES